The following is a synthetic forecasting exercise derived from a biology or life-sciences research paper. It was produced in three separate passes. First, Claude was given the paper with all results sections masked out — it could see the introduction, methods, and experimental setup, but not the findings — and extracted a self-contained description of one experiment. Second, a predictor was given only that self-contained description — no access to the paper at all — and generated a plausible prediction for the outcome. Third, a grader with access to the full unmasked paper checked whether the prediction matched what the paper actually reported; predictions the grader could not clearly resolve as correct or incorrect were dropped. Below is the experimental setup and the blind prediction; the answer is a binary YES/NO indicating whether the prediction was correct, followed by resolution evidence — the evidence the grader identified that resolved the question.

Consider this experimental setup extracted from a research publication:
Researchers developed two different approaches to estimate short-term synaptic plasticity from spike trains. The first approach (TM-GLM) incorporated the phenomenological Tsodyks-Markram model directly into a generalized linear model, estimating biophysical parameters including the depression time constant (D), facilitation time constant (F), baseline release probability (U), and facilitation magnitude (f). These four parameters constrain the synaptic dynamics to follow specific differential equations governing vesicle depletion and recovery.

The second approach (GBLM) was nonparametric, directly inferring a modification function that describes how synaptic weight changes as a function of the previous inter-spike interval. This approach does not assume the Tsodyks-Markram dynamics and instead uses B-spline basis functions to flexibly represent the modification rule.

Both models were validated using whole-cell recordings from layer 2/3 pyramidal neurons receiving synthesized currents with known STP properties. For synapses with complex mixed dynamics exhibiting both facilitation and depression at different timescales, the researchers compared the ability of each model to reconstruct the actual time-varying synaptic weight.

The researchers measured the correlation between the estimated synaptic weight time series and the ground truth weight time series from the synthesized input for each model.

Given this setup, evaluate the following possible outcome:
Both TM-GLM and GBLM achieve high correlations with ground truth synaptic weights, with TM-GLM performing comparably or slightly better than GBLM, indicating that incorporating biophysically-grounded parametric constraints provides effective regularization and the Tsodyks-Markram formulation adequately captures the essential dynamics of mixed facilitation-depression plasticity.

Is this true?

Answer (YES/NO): NO